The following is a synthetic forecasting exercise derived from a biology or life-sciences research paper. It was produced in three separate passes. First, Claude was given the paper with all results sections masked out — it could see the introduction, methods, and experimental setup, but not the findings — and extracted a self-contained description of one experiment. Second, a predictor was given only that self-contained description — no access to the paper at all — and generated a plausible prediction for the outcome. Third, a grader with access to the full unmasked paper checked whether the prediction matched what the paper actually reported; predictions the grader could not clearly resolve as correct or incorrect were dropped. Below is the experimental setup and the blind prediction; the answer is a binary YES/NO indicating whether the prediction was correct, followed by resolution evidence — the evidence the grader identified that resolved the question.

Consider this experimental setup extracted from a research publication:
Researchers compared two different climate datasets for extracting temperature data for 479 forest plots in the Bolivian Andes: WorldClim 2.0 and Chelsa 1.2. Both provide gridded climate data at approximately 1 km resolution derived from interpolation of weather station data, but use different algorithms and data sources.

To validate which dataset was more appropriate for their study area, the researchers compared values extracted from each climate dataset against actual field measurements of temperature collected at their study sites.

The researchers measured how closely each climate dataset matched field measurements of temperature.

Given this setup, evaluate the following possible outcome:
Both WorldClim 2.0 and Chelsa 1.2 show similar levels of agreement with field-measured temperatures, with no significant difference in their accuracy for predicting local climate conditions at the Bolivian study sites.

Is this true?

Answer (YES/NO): NO